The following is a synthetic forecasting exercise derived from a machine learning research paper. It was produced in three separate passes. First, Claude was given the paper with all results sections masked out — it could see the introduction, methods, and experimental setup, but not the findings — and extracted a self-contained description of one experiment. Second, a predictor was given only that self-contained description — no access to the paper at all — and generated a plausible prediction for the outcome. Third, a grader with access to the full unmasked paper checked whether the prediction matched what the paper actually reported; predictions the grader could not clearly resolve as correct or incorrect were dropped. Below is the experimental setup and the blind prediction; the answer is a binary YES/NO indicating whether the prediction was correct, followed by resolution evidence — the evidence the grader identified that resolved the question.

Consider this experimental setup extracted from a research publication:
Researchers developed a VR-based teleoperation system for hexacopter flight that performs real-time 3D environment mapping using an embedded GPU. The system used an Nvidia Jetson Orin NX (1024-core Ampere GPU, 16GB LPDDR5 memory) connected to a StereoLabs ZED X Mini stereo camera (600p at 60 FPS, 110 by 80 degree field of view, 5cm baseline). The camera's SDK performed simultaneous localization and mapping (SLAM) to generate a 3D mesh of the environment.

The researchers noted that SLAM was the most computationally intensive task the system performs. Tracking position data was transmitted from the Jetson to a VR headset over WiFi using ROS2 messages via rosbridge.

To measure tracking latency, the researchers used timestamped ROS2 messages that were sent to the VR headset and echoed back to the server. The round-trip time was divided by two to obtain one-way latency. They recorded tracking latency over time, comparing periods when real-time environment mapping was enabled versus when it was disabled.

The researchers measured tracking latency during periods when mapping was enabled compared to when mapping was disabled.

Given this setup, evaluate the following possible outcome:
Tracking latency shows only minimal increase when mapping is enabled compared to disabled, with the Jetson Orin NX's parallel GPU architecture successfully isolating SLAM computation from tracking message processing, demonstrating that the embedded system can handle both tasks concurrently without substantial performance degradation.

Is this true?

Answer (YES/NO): NO